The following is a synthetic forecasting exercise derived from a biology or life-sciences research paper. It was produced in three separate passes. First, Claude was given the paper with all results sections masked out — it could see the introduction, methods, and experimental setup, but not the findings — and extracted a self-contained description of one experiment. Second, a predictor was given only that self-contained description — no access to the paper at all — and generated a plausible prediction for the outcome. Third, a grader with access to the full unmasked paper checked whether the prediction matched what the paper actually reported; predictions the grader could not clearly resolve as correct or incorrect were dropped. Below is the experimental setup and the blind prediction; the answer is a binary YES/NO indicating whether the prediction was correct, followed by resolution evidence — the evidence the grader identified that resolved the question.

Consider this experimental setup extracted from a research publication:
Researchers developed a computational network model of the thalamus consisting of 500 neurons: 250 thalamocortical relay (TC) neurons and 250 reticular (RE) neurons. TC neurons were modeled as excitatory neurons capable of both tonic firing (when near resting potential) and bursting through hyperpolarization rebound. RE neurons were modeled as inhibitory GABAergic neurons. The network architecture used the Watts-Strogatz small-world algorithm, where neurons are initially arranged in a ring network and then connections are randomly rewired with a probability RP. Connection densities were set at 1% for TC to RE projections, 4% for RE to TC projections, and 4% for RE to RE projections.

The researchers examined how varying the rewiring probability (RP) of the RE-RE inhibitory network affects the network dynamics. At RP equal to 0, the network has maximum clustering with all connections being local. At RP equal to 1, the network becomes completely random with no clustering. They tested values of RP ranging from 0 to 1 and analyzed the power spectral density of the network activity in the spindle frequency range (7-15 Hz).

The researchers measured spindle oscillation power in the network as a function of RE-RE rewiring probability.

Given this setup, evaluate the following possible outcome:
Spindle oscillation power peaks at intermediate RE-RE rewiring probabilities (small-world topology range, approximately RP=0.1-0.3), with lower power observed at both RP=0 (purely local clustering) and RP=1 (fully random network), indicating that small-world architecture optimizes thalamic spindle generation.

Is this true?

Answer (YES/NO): YES